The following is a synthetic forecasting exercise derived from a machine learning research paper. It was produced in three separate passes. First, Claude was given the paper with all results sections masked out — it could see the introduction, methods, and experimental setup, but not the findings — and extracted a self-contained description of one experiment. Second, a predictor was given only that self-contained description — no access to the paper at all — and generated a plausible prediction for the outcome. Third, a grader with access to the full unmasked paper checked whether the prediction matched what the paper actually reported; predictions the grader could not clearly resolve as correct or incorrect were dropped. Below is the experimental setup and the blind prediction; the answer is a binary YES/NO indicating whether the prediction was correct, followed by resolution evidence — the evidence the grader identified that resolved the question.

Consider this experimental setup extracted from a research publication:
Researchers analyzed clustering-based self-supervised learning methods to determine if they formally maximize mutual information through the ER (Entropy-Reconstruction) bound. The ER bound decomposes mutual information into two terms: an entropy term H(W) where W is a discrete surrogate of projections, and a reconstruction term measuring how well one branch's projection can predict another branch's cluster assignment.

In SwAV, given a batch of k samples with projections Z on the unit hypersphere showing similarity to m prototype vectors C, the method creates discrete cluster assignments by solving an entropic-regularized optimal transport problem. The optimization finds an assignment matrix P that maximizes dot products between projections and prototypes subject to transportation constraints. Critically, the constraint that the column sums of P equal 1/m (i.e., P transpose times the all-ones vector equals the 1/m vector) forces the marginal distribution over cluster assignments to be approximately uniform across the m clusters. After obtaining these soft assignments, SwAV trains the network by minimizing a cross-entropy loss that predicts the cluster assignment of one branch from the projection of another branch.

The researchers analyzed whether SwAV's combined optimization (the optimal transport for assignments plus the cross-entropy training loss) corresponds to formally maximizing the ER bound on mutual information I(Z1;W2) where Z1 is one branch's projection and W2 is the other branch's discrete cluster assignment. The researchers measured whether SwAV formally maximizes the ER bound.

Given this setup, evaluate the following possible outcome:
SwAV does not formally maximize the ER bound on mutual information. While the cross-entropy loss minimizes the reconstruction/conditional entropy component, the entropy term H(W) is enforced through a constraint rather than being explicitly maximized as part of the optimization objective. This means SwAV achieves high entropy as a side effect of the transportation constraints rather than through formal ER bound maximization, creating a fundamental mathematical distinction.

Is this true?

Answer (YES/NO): NO